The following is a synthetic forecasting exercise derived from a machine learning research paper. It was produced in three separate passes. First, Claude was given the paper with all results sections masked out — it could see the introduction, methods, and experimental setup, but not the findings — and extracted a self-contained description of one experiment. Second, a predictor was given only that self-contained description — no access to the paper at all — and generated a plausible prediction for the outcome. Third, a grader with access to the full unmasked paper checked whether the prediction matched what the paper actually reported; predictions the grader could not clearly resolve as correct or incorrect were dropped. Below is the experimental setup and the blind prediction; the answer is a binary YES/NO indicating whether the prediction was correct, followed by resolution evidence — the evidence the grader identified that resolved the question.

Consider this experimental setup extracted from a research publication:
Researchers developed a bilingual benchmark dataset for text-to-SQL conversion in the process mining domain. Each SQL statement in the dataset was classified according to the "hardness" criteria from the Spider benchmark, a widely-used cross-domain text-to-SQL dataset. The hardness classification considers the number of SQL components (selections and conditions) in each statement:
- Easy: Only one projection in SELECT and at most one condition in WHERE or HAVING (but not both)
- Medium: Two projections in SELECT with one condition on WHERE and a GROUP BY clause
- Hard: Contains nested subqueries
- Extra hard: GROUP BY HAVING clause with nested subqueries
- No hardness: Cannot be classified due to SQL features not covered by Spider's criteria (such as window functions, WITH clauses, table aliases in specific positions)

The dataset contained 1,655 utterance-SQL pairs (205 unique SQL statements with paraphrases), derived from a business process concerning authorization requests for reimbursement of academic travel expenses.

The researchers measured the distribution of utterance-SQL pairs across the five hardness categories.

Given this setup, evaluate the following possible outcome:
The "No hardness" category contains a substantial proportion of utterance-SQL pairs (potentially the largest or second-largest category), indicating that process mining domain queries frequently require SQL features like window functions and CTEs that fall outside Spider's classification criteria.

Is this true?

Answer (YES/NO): YES